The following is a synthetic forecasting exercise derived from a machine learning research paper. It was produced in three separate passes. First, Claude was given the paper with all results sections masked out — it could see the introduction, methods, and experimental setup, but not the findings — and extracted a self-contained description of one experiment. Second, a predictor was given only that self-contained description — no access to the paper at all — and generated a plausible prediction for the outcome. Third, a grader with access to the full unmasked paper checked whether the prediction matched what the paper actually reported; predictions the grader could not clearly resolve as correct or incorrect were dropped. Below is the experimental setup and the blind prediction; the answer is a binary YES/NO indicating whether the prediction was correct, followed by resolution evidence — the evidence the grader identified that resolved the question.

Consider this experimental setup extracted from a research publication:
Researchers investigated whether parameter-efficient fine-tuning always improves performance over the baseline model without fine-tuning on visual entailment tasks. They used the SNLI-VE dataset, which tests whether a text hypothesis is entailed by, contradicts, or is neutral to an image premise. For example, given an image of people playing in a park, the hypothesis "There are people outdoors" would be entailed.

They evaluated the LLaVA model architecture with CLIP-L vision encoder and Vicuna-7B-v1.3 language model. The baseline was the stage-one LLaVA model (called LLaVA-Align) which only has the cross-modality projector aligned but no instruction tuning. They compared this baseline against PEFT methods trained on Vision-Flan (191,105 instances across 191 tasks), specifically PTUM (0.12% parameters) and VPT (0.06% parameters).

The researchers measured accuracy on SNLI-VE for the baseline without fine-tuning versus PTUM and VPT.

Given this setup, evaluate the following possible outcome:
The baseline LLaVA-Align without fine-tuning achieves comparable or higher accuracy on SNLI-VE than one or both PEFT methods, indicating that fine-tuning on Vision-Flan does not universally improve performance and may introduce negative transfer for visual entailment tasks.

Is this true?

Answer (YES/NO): YES